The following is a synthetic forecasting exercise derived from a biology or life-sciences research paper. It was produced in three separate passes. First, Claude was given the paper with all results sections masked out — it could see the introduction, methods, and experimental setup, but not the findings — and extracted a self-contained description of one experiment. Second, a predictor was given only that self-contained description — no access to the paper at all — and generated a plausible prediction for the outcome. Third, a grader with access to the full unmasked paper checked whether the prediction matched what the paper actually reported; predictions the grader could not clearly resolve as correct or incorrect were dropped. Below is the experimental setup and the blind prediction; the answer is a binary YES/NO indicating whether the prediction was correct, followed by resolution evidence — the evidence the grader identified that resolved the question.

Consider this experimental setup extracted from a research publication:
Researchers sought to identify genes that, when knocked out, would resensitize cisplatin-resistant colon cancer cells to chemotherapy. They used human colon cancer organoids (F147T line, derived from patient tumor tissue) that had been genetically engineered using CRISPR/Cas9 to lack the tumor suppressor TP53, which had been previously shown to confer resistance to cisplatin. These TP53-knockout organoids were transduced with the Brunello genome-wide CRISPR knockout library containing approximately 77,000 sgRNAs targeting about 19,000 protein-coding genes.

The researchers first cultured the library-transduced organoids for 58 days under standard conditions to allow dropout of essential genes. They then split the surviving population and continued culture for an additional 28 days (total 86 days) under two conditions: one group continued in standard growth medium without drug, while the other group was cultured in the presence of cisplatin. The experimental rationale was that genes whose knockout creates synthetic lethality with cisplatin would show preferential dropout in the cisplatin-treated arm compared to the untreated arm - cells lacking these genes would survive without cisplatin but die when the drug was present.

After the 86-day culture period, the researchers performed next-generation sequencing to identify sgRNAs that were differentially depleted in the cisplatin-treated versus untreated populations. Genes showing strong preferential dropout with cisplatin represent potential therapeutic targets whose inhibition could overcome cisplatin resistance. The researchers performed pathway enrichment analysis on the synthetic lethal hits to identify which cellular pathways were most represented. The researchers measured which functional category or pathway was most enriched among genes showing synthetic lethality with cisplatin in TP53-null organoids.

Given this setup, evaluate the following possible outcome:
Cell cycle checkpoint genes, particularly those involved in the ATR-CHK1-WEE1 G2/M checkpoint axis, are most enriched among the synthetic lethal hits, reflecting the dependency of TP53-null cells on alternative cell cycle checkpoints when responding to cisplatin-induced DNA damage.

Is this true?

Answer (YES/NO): NO